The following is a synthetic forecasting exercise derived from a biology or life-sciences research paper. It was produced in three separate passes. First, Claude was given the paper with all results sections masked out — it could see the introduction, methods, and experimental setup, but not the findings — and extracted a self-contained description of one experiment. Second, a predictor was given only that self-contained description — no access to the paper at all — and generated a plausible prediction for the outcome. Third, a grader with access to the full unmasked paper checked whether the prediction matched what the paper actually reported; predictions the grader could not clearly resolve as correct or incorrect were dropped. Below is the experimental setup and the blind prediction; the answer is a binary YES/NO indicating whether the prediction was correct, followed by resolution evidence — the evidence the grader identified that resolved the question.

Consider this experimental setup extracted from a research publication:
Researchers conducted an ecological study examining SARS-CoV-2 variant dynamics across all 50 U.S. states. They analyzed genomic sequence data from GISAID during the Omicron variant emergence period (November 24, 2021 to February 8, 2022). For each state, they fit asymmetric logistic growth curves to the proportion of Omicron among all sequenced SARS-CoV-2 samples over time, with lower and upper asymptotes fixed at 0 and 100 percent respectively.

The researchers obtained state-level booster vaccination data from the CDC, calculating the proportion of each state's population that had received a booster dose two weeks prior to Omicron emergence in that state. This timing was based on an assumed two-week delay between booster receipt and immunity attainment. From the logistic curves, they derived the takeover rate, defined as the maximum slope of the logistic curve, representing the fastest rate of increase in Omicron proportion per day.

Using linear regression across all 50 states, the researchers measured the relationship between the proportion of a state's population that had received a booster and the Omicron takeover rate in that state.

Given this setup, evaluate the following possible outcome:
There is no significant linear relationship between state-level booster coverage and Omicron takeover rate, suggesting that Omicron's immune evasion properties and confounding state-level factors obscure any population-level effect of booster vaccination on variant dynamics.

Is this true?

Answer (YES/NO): YES